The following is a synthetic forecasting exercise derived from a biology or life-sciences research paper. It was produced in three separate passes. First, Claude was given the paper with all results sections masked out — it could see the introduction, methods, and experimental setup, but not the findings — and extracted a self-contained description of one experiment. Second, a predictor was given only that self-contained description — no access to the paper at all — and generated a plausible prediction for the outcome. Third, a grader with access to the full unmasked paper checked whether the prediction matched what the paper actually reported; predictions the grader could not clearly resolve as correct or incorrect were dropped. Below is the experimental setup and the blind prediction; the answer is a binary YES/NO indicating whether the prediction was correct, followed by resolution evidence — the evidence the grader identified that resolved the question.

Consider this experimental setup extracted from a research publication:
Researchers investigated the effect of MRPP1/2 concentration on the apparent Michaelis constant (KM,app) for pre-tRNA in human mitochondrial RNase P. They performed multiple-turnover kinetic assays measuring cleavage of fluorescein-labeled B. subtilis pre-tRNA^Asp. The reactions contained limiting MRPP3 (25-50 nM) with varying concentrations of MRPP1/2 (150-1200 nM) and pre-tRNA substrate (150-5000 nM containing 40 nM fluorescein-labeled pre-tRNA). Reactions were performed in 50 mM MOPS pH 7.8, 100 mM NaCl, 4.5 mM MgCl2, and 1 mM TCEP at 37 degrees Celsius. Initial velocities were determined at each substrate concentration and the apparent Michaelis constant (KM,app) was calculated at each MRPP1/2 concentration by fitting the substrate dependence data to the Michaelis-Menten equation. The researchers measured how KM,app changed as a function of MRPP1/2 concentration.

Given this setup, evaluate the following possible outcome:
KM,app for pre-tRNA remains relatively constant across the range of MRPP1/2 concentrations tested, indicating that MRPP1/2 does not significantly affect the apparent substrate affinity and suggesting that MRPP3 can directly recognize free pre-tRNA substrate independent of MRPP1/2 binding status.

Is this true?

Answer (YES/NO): NO